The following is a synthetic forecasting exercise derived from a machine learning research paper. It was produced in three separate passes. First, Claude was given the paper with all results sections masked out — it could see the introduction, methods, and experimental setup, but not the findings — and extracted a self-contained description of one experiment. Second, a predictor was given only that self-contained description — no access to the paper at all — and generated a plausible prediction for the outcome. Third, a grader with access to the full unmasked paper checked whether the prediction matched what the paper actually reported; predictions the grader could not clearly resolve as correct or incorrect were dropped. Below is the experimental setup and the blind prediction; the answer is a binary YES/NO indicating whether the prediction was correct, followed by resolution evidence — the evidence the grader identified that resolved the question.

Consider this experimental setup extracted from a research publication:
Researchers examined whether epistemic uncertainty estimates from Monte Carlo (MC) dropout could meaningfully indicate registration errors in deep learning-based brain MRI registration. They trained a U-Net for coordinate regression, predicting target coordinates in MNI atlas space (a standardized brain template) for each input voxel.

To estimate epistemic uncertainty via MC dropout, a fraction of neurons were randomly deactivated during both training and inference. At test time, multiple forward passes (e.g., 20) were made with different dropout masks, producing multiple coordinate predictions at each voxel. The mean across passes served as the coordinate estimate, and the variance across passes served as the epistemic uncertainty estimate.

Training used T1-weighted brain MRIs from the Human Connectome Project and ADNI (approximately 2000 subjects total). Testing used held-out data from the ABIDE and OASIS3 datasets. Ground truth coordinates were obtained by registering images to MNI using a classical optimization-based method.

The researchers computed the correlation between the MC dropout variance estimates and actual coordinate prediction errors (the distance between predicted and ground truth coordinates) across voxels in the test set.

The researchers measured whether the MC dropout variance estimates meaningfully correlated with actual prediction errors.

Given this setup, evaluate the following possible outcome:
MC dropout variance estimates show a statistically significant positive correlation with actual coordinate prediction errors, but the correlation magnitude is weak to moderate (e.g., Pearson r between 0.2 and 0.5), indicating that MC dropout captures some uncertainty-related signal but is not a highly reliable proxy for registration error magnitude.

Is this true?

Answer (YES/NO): NO